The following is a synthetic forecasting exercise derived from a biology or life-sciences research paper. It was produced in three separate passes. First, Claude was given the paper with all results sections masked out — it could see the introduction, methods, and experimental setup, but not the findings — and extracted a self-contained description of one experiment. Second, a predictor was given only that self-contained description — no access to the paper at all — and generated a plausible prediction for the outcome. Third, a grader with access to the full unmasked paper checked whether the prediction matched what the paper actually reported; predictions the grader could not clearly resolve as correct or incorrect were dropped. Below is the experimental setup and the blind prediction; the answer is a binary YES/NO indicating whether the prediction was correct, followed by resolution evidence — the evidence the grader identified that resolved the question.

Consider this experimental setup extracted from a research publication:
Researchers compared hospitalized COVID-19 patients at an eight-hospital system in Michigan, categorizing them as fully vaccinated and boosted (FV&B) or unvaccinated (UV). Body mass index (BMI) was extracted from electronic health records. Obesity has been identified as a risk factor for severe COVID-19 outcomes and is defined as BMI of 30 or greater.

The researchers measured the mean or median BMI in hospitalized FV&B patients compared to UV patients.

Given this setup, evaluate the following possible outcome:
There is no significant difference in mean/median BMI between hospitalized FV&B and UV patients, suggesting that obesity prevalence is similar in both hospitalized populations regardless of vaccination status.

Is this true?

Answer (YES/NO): YES